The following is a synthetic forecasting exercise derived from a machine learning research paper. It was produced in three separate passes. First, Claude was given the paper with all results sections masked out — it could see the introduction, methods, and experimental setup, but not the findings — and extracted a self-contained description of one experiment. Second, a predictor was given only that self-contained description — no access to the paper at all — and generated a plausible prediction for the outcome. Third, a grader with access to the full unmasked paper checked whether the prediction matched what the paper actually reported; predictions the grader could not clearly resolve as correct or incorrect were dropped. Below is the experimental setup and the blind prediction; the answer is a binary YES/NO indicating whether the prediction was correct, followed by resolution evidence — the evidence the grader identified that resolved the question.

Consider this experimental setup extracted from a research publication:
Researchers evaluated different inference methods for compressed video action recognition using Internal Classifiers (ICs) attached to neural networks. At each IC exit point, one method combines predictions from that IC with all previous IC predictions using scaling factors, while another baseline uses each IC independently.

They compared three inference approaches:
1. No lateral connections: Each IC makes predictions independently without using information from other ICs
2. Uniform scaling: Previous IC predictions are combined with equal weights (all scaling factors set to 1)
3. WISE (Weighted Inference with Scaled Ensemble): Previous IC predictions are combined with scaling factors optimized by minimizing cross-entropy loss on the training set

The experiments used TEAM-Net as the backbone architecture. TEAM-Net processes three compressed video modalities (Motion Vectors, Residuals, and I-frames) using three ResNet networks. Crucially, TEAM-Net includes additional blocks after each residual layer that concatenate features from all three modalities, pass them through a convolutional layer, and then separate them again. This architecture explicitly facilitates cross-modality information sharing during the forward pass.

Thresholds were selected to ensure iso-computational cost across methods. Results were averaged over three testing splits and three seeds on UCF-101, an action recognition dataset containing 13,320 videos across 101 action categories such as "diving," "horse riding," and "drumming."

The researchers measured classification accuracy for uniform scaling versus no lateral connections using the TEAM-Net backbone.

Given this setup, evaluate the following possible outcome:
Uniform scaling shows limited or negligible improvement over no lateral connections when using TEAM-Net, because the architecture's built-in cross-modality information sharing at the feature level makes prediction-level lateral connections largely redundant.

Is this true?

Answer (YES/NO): NO